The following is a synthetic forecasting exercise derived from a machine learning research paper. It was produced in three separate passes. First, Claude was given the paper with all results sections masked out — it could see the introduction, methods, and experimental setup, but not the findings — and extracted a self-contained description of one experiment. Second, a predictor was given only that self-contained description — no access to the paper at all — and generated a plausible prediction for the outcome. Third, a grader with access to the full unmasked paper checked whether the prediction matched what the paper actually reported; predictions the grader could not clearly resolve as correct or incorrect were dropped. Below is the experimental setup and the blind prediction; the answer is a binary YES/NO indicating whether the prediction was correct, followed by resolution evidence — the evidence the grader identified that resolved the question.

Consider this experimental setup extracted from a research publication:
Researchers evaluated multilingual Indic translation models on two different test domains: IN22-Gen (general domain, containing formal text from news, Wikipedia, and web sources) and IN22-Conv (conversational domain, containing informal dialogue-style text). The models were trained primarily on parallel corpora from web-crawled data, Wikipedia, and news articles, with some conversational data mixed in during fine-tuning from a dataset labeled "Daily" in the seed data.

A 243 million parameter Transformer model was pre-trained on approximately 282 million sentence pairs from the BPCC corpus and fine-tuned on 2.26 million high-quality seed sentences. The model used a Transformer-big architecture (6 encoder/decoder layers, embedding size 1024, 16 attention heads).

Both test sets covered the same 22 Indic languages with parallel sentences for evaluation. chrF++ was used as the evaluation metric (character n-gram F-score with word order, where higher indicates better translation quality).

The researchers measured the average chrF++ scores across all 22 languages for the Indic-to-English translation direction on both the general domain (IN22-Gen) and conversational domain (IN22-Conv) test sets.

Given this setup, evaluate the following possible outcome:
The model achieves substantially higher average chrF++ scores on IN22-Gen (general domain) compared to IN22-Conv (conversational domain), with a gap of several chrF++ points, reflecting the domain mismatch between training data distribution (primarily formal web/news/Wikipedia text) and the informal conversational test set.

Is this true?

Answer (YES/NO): YES